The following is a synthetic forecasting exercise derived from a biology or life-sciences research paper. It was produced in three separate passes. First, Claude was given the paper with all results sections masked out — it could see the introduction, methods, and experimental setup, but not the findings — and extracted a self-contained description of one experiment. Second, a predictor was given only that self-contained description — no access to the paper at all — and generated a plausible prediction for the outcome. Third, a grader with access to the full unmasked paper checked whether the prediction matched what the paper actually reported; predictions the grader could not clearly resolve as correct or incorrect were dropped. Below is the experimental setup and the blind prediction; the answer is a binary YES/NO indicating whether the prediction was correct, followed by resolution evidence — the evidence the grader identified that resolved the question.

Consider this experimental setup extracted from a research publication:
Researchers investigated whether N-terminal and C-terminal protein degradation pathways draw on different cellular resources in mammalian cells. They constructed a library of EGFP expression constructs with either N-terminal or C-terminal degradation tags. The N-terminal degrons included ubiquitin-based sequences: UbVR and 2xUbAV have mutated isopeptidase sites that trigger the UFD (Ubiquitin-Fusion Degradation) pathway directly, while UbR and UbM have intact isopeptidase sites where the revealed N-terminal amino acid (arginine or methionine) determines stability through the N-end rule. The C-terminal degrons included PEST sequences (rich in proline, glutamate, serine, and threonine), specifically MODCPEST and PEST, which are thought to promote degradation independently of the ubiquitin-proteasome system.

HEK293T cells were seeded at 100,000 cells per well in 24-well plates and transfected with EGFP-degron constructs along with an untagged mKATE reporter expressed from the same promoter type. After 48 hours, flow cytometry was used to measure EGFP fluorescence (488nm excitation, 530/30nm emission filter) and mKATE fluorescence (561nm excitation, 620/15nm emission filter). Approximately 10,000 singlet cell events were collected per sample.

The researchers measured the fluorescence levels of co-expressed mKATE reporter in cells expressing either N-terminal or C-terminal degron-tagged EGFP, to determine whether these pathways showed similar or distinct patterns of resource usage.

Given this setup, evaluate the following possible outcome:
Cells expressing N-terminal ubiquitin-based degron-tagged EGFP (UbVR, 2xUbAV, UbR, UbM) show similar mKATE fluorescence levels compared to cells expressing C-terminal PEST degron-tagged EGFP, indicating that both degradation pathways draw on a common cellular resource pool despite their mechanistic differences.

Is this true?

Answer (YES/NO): NO